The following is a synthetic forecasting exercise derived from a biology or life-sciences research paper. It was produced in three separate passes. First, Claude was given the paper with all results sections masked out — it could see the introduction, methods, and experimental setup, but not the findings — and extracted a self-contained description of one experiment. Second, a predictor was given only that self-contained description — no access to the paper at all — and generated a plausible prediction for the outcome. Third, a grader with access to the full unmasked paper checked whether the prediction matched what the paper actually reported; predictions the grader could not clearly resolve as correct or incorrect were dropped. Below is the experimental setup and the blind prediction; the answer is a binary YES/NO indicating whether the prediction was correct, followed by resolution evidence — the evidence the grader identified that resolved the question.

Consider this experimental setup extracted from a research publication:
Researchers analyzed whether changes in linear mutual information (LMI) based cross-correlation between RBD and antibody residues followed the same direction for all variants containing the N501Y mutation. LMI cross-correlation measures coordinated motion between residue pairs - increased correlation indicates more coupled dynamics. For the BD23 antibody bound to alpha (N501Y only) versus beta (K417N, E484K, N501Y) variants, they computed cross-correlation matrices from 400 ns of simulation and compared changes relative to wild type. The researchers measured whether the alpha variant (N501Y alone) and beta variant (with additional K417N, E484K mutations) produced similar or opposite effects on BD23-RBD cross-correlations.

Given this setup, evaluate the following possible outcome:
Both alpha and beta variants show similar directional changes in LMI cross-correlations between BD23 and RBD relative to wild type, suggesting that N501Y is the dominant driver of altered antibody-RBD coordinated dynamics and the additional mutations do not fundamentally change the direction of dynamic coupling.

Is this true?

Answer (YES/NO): NO